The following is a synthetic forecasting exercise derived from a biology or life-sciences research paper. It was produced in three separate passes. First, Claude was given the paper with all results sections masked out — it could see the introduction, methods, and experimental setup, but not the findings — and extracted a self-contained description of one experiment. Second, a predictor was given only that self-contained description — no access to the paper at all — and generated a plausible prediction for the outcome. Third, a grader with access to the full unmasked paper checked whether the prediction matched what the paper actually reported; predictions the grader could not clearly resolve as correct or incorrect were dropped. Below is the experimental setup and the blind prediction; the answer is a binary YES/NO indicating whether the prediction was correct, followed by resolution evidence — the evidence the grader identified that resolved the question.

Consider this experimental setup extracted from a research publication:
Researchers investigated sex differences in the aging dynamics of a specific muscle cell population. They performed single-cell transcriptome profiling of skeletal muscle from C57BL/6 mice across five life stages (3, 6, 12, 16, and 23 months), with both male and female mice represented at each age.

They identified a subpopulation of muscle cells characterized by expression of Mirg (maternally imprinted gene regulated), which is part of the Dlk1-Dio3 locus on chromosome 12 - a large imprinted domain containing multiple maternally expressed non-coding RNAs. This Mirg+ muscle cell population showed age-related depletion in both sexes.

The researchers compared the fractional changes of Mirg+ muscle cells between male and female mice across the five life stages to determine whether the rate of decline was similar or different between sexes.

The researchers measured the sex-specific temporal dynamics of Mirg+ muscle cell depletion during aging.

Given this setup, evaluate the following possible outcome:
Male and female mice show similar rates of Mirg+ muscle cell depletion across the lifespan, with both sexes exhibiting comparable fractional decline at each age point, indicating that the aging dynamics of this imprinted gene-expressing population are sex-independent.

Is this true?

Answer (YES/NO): NO